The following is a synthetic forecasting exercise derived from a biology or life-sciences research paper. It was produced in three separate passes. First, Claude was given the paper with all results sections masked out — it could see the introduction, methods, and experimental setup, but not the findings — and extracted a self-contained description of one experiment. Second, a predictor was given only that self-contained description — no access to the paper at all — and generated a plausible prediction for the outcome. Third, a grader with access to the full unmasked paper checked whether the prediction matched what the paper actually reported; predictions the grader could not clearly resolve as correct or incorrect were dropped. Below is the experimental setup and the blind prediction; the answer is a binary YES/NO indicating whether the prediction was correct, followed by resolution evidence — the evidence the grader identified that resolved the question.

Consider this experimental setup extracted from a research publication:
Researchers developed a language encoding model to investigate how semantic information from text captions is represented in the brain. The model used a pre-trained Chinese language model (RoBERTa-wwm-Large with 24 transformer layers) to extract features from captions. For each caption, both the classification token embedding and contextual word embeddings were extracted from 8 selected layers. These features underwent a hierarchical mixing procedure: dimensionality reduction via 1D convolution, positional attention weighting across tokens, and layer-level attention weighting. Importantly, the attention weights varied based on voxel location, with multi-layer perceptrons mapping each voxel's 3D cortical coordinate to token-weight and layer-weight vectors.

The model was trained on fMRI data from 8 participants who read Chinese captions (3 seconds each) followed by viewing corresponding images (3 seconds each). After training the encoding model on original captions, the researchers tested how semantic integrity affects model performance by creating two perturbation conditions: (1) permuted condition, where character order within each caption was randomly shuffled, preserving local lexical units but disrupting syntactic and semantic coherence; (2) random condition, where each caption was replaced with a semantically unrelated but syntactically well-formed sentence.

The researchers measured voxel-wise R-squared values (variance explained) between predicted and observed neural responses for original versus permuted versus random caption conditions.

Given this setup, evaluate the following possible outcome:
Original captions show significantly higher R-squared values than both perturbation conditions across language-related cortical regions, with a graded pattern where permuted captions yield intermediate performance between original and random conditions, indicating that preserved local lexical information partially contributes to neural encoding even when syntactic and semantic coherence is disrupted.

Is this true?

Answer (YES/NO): YES